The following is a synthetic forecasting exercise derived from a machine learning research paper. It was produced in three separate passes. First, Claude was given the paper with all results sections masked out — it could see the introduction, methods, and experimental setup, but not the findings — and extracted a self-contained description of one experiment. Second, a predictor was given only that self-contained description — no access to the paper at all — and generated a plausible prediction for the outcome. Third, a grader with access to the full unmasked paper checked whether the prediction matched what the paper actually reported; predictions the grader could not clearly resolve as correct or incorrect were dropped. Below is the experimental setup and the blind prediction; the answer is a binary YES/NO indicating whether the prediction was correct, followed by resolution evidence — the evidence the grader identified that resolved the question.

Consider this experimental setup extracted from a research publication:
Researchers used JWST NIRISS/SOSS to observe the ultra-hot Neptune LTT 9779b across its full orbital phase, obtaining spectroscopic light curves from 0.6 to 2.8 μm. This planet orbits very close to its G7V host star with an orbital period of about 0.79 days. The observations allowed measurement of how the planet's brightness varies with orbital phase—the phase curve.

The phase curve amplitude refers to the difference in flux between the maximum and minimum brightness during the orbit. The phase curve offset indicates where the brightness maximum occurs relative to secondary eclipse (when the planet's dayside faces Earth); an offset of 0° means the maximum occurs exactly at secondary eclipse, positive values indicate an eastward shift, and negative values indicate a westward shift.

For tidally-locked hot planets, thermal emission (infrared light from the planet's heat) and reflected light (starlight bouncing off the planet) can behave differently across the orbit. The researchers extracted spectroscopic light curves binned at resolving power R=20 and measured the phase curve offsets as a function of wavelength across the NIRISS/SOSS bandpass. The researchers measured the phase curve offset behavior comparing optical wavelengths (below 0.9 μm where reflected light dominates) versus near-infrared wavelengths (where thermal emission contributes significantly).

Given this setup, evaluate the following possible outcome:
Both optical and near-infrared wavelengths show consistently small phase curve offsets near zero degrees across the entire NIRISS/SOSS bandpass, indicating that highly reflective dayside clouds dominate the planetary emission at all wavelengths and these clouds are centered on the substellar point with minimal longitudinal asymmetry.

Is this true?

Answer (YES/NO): NO